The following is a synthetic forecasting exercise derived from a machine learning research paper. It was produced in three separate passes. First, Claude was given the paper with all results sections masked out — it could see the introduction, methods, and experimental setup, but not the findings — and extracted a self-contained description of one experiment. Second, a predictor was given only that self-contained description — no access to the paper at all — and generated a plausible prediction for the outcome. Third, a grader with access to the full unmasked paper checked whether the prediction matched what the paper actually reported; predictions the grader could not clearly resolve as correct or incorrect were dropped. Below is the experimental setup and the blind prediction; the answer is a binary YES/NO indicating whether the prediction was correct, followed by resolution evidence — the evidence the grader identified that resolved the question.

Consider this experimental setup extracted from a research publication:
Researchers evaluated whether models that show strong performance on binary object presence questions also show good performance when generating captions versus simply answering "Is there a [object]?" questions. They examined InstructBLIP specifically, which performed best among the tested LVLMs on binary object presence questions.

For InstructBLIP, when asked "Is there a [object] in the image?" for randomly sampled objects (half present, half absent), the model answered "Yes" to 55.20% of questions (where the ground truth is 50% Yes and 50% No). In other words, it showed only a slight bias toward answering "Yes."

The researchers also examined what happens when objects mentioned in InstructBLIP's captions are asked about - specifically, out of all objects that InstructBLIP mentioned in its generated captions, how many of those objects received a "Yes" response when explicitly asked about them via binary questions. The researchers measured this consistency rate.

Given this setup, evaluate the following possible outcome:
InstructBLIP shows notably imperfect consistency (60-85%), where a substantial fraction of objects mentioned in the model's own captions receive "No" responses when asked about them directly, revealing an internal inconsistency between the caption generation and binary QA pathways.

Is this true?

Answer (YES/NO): NO